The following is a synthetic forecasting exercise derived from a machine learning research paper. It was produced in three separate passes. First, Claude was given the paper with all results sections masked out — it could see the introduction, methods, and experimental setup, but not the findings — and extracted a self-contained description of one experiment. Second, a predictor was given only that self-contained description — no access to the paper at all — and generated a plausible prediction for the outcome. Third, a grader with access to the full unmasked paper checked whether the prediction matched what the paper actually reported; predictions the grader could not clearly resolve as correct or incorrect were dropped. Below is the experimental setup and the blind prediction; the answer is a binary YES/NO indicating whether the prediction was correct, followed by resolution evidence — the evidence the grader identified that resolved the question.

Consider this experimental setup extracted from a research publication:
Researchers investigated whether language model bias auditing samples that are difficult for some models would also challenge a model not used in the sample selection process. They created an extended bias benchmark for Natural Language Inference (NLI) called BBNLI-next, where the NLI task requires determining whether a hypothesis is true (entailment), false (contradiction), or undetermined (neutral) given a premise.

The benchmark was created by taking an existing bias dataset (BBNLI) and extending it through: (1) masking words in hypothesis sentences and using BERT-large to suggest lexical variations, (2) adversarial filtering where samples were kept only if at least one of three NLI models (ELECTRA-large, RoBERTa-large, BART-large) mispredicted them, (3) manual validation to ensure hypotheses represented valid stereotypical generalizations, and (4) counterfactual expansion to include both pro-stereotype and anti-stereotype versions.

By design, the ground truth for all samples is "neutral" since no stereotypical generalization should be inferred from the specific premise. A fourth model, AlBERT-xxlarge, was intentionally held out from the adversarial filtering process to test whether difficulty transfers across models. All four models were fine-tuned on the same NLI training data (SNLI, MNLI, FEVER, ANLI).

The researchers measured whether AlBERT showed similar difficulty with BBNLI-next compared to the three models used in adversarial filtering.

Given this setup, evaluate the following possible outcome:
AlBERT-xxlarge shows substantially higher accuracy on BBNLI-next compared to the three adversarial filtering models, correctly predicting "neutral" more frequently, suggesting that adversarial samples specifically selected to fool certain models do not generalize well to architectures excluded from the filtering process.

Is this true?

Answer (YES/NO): NO